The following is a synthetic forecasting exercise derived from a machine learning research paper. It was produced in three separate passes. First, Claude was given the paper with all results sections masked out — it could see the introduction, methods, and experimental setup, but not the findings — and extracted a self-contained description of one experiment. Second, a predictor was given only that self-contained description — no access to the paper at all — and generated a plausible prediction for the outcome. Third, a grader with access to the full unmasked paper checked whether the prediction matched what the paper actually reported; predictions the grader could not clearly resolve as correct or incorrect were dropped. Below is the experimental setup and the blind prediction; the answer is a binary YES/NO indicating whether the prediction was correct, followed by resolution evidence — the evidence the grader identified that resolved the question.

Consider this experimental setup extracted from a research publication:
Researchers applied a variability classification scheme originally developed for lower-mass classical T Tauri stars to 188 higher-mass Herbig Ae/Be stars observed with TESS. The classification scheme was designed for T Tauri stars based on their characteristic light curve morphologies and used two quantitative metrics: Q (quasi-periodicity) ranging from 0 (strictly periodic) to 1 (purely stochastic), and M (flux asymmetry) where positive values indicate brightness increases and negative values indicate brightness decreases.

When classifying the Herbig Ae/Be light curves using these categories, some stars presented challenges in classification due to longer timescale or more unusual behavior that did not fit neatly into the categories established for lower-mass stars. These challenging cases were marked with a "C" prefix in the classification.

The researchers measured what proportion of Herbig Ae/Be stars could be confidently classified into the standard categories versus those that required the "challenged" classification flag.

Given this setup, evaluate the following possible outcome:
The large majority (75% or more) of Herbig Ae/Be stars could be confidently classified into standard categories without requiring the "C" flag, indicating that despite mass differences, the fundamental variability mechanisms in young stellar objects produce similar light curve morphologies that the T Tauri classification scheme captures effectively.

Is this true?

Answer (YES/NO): NO